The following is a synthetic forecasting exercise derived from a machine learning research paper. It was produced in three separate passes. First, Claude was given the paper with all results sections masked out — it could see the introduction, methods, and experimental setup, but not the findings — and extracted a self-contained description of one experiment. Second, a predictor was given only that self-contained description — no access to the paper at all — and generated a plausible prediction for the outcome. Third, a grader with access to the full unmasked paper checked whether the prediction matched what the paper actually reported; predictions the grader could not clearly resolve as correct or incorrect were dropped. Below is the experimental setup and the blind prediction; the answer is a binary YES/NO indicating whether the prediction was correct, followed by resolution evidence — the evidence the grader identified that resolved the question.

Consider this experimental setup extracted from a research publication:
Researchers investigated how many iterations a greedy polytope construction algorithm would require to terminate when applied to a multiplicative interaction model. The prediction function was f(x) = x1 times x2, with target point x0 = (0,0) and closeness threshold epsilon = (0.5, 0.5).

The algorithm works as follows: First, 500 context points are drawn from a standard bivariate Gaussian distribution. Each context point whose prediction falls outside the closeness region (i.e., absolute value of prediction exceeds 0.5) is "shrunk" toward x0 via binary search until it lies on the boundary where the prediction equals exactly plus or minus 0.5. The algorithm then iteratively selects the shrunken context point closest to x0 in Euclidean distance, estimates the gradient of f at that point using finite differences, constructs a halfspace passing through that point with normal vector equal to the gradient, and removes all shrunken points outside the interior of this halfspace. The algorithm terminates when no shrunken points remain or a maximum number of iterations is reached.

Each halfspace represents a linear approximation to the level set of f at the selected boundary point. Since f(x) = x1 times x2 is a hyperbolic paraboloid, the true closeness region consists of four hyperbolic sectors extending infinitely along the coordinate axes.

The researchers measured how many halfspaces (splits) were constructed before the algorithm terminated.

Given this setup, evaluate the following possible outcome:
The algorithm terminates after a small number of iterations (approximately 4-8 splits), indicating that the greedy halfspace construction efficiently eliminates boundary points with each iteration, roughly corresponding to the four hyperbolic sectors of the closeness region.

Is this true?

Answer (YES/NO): YES